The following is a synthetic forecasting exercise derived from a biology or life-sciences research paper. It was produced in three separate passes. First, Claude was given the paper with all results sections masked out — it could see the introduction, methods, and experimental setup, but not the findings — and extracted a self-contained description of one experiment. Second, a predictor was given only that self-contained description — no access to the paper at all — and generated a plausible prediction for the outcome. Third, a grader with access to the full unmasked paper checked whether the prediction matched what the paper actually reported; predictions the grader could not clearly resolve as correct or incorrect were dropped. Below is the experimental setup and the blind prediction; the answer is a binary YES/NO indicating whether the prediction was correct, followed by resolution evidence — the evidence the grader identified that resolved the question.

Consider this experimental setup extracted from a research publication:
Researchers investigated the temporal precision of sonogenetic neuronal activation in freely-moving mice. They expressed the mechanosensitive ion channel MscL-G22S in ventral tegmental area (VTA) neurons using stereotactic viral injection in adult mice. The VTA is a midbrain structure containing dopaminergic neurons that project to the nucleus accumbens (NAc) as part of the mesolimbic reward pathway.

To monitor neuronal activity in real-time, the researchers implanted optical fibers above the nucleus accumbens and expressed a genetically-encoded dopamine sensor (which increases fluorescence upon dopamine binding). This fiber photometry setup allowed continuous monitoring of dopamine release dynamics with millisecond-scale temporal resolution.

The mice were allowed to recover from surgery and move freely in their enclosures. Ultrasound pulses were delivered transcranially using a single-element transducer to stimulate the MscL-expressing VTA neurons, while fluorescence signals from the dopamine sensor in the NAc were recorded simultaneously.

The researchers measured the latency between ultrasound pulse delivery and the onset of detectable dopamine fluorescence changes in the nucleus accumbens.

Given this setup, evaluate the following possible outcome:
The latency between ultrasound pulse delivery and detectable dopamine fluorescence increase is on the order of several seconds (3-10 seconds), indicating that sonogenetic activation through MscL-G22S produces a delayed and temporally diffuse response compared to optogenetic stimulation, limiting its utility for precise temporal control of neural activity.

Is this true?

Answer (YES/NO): NO